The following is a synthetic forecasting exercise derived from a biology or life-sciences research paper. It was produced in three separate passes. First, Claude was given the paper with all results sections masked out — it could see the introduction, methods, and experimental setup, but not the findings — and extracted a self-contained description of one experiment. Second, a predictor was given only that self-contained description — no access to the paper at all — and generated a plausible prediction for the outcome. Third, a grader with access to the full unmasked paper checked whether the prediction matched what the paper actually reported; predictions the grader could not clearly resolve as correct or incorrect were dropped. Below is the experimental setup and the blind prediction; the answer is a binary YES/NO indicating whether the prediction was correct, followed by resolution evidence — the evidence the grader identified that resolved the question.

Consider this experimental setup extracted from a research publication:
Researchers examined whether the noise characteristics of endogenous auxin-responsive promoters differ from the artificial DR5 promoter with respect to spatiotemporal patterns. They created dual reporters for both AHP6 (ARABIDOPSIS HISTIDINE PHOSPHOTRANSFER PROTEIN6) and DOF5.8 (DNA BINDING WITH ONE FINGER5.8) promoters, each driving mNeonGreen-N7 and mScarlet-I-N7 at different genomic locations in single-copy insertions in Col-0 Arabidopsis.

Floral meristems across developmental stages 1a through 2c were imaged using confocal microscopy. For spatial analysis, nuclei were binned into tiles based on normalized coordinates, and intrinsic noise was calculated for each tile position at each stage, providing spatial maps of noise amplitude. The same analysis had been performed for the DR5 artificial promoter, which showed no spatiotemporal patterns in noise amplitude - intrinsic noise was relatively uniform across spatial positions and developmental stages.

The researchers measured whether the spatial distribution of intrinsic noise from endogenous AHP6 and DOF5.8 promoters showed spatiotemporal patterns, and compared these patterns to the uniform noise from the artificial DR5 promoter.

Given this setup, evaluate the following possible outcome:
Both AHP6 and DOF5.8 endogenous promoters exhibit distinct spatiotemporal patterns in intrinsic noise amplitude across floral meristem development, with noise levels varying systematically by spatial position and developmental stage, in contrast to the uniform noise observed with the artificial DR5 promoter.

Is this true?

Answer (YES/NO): NO